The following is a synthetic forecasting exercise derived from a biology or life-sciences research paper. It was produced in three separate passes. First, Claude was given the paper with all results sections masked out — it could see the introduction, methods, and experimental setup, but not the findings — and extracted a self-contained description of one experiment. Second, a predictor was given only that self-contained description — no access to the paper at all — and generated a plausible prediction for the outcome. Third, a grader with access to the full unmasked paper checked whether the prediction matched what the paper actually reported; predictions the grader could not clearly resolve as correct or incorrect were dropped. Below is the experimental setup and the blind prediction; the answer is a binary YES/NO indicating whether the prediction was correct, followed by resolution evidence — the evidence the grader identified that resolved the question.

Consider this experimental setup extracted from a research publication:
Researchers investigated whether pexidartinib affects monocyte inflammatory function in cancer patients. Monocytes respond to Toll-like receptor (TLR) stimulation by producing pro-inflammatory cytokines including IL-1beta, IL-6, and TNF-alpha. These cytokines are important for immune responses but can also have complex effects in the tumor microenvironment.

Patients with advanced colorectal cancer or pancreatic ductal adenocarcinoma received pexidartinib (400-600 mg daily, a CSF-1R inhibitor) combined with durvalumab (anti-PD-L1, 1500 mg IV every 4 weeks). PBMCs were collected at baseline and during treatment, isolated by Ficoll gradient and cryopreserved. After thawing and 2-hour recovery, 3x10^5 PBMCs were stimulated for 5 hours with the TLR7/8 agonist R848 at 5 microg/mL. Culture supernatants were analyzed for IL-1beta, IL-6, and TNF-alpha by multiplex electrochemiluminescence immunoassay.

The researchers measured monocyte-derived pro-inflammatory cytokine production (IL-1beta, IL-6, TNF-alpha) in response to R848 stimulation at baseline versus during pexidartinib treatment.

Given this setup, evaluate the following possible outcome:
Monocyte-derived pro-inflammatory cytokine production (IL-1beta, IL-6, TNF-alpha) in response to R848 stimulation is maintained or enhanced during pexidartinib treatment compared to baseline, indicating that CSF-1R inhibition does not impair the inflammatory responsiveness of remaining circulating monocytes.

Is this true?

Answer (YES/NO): YES